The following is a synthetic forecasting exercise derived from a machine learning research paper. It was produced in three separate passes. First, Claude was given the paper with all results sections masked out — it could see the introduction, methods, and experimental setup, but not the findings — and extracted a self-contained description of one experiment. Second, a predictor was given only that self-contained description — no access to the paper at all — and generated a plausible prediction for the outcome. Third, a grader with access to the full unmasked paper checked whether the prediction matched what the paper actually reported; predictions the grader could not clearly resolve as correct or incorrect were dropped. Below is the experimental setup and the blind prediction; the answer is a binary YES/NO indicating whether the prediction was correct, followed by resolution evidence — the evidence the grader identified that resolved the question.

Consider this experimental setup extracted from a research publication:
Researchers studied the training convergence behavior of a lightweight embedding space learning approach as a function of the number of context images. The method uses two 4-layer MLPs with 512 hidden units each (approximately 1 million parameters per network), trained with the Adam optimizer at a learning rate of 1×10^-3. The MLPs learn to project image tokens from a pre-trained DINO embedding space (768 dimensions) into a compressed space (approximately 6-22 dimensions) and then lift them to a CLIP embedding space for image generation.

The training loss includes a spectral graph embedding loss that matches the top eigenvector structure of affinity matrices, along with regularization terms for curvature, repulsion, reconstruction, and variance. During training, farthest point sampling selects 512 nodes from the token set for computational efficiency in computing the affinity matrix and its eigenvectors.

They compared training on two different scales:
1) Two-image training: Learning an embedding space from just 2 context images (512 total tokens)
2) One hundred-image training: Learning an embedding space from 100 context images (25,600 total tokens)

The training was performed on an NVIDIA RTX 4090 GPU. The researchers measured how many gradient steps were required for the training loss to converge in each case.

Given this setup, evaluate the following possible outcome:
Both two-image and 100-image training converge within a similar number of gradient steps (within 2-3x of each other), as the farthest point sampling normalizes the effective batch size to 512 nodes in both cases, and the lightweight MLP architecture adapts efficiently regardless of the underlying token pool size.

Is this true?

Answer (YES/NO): NO